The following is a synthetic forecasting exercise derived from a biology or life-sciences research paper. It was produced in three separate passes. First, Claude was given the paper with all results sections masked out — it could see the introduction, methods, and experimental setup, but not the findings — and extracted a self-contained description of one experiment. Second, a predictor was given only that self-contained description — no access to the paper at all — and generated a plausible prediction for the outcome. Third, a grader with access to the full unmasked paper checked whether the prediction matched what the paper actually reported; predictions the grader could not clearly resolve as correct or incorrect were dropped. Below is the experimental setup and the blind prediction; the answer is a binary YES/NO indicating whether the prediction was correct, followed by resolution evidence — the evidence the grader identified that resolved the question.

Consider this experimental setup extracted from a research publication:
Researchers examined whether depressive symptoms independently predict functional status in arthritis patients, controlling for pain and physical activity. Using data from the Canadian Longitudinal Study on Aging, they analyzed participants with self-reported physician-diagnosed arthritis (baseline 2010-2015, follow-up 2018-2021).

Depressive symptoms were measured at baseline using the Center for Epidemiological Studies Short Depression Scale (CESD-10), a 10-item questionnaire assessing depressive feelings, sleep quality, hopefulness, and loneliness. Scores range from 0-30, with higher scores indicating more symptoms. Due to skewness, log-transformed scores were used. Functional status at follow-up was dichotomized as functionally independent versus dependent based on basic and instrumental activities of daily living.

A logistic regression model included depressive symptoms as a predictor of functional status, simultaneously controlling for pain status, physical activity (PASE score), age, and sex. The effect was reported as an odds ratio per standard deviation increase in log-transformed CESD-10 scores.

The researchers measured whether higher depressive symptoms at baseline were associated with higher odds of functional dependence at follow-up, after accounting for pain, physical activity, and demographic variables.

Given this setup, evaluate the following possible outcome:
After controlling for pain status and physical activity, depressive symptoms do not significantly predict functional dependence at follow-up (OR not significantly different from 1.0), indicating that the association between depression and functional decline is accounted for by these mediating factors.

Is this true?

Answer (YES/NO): NO